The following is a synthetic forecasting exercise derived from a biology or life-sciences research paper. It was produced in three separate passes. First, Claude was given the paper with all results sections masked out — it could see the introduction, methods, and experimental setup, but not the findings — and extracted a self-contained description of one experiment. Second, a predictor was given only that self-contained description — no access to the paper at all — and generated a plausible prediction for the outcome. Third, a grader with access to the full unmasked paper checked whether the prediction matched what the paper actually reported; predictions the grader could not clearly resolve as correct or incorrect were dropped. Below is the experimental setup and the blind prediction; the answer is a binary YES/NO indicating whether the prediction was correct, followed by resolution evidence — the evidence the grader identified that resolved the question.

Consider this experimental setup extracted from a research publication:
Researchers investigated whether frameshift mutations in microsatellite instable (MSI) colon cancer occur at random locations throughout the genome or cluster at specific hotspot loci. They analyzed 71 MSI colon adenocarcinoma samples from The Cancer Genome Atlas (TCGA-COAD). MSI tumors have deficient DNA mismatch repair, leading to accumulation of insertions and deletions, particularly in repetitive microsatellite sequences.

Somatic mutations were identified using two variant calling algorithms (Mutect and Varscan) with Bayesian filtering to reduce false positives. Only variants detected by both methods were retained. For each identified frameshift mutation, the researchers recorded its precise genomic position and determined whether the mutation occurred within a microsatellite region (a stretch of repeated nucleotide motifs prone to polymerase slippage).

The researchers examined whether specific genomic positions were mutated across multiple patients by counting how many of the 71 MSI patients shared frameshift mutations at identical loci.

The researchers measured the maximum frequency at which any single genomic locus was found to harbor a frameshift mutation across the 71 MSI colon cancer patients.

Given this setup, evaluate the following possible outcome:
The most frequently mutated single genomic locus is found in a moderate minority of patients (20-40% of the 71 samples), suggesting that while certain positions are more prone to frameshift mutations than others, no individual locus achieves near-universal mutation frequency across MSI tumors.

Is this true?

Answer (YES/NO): NO